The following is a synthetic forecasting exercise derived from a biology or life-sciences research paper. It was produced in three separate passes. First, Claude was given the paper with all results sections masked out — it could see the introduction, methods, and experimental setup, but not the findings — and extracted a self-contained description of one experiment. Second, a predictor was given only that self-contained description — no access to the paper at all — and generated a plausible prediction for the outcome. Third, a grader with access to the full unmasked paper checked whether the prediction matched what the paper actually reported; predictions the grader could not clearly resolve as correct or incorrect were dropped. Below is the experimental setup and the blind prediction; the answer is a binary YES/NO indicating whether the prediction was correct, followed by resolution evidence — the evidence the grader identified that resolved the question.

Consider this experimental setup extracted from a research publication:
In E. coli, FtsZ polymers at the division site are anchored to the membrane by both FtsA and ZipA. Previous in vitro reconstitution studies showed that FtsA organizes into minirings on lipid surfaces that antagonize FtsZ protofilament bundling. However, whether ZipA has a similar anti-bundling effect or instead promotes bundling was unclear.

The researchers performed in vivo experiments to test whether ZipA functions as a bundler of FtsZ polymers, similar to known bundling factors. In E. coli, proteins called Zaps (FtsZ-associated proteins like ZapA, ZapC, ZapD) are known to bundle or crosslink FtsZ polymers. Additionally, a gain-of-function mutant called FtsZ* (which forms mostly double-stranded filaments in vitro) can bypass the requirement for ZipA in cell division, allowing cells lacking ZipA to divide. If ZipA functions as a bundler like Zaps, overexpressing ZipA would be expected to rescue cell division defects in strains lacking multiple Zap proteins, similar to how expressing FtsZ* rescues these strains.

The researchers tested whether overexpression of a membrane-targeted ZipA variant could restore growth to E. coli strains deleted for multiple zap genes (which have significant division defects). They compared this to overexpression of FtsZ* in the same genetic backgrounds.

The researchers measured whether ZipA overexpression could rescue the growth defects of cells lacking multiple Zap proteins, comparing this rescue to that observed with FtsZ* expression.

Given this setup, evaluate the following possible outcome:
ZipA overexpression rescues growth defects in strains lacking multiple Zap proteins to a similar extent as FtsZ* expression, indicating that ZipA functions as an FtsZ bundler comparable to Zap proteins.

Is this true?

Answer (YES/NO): NO